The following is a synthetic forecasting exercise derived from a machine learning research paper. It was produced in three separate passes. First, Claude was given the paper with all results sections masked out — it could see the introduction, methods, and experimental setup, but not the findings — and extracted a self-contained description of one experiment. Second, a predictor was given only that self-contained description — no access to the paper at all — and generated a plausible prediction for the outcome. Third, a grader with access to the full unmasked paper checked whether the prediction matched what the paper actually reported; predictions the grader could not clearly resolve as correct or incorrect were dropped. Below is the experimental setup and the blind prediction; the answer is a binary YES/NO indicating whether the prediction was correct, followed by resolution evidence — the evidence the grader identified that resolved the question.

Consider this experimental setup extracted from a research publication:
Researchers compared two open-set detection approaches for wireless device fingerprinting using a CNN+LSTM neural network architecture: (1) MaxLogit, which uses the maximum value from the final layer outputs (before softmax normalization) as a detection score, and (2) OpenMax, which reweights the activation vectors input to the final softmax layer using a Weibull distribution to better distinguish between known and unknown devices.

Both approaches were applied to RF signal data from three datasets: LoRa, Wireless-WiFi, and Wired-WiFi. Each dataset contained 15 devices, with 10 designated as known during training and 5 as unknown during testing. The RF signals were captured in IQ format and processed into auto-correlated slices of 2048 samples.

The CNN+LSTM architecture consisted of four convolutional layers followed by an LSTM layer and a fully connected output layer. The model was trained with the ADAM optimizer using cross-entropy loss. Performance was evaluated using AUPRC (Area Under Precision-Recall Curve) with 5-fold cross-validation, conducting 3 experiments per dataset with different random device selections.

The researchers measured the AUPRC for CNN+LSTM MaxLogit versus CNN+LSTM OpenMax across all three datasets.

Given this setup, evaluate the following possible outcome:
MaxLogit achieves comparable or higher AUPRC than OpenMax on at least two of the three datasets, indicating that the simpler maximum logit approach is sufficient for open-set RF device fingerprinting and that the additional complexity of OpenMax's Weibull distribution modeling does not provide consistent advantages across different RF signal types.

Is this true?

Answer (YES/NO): YES